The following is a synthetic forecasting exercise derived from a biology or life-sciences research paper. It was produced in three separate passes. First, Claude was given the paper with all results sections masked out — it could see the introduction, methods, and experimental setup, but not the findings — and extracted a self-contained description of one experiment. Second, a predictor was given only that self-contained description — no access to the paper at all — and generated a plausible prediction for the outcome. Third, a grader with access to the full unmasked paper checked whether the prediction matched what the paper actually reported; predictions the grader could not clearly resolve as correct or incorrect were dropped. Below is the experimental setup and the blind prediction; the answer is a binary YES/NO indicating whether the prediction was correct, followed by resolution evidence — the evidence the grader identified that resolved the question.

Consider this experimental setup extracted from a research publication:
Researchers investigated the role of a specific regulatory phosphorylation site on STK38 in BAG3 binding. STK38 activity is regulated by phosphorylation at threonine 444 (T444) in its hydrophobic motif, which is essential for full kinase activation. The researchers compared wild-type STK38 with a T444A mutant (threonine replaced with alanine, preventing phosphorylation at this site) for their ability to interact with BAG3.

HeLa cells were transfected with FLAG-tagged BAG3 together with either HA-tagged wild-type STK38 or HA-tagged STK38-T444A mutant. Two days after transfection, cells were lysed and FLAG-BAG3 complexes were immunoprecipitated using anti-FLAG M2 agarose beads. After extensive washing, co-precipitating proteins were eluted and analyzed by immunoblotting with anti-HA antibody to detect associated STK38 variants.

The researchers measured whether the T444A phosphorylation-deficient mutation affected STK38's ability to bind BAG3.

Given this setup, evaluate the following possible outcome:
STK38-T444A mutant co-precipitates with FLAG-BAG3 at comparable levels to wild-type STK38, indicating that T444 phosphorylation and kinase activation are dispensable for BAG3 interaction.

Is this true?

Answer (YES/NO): NO